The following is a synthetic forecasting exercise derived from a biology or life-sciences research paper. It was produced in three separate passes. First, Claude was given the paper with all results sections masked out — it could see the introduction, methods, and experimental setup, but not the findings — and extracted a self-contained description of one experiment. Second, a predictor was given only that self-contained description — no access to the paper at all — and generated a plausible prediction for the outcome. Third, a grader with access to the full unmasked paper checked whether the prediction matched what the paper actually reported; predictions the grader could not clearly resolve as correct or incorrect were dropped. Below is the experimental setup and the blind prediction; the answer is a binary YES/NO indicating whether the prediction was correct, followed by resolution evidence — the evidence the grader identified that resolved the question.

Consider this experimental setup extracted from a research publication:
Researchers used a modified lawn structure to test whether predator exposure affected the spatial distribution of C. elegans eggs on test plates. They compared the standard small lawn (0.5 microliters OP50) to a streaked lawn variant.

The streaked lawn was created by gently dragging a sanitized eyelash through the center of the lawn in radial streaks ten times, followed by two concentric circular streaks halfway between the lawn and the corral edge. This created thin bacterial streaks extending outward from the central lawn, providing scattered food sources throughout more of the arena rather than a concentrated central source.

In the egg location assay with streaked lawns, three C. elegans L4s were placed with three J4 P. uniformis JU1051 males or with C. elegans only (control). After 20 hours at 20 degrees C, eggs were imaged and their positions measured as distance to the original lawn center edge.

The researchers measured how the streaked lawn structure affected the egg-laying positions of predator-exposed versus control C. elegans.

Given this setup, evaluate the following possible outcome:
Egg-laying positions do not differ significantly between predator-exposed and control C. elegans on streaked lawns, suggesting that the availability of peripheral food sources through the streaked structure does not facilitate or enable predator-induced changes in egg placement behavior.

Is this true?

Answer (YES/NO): NO